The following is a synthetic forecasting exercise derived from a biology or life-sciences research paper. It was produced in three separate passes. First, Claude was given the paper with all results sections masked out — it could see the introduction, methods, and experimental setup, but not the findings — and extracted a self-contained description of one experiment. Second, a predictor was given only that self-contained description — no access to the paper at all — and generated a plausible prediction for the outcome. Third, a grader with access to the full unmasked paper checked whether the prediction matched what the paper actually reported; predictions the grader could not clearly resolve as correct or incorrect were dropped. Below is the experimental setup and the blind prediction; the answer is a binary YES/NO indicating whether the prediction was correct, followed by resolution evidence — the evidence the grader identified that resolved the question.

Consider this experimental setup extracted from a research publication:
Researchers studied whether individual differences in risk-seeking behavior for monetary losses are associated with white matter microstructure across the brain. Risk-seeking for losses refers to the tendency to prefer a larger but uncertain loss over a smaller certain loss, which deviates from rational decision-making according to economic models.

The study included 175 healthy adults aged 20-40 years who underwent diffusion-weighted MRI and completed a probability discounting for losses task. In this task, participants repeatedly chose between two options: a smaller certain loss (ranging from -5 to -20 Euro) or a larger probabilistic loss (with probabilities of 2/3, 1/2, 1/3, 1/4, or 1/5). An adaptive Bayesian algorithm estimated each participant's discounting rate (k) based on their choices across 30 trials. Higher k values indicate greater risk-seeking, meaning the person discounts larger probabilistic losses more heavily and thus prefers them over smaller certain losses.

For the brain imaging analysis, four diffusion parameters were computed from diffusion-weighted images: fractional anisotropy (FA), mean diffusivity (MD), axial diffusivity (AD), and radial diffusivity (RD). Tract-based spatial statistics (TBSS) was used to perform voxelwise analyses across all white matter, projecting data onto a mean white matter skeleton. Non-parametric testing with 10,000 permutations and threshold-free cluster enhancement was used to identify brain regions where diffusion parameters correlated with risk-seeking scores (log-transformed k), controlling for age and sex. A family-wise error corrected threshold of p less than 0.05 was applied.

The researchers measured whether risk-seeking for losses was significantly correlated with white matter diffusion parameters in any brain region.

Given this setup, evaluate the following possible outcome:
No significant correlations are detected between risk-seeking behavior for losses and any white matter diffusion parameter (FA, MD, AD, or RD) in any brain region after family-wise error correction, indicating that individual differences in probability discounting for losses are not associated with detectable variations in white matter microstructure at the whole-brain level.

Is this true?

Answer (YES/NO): YES